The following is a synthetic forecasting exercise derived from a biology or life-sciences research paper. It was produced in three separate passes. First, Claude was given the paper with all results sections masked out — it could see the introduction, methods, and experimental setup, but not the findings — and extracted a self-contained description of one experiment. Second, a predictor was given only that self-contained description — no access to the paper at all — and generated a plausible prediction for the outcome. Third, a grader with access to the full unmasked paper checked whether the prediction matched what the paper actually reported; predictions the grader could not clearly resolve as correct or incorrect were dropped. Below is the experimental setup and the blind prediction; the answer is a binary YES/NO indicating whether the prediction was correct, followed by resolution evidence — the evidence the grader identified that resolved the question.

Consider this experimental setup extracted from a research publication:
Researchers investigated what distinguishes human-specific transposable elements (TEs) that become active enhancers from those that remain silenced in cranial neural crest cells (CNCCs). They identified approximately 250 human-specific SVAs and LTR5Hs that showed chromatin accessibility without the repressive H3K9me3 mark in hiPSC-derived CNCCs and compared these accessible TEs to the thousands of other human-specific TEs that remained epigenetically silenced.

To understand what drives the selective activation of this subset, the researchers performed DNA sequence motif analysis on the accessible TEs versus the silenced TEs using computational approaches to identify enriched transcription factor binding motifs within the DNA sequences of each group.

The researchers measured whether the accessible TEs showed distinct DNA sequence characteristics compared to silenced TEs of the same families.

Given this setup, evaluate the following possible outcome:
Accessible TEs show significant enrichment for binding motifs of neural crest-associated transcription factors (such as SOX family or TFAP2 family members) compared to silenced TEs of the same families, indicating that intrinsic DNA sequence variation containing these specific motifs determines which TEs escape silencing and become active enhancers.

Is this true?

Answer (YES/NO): YES